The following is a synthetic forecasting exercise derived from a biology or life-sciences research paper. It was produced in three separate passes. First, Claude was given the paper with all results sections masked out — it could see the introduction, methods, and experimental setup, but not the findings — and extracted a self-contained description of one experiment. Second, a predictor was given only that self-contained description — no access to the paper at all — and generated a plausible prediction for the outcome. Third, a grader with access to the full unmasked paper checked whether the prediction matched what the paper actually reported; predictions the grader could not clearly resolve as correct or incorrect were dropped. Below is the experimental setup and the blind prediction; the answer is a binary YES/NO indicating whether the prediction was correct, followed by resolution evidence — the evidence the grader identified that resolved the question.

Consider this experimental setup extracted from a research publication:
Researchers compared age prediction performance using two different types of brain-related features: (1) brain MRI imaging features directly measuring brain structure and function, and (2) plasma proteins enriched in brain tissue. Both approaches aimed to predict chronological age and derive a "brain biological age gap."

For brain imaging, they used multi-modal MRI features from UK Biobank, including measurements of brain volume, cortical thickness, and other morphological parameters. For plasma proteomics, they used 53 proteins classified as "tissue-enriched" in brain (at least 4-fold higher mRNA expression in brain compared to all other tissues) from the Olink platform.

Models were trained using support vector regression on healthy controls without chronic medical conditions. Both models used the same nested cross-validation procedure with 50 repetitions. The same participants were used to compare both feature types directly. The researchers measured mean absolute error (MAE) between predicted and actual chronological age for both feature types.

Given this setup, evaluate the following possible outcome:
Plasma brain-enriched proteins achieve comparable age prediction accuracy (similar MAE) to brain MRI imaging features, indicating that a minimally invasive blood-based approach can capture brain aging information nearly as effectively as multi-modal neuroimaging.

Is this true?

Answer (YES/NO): YES